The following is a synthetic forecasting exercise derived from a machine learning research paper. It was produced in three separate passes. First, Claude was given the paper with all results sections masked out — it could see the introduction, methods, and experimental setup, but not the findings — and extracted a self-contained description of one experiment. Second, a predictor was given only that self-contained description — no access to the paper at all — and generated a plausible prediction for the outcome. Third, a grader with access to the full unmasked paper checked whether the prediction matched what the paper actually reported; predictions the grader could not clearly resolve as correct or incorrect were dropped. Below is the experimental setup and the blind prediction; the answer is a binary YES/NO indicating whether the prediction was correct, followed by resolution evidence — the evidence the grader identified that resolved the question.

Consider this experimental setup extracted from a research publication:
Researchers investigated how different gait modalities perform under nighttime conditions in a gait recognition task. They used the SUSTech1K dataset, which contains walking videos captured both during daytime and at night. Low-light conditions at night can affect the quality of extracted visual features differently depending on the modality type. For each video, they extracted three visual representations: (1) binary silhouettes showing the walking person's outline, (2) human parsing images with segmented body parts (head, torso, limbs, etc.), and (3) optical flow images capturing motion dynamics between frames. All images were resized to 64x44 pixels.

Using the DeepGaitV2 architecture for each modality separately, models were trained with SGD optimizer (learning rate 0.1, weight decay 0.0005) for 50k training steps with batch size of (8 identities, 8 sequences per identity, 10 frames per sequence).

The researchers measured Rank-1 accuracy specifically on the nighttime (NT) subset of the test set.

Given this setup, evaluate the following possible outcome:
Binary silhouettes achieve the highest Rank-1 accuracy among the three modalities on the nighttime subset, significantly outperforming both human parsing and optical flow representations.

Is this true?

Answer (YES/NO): NO